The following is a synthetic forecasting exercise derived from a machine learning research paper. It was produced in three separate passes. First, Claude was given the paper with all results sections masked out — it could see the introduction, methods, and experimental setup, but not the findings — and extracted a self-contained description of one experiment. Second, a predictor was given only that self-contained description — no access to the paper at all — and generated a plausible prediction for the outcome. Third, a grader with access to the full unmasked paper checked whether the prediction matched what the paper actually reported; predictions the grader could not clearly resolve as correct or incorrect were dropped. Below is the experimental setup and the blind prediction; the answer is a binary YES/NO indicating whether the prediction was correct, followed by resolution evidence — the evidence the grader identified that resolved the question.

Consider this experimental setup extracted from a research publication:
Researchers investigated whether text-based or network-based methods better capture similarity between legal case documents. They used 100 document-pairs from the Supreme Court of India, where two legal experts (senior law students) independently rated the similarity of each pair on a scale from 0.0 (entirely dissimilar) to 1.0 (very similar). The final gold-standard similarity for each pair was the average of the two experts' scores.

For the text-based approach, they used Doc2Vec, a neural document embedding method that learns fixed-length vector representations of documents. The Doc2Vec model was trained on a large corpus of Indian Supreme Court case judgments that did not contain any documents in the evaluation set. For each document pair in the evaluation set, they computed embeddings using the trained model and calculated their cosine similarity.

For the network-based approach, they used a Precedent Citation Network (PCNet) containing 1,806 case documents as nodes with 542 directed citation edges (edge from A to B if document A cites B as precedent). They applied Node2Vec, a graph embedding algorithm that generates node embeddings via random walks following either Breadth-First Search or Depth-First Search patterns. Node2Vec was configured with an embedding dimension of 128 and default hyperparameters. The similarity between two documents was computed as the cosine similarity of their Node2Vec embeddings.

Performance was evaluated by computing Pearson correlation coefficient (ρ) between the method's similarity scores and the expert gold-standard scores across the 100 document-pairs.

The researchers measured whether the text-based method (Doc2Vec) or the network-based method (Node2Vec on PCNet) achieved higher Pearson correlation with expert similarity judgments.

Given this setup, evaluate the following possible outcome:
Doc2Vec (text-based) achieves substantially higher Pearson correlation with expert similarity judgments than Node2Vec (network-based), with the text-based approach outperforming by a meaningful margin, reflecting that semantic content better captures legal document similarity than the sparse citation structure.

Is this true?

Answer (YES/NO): YES